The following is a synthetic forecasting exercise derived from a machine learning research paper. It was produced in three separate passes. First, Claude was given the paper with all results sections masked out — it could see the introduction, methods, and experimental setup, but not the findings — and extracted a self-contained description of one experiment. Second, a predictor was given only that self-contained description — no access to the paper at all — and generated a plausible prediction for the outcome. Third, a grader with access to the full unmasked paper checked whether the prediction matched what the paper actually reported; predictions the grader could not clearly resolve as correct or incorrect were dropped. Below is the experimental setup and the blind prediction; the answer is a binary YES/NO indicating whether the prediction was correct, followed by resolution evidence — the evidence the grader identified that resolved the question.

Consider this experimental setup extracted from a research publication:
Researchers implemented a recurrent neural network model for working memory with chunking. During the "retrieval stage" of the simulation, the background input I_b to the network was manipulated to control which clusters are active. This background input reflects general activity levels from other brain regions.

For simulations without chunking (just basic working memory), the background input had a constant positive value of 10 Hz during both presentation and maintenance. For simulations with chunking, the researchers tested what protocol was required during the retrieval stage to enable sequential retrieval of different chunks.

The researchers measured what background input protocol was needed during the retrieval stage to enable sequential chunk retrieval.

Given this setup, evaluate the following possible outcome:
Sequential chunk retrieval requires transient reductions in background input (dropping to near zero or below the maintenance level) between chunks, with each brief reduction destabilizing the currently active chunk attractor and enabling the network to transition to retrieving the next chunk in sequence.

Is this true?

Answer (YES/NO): YES